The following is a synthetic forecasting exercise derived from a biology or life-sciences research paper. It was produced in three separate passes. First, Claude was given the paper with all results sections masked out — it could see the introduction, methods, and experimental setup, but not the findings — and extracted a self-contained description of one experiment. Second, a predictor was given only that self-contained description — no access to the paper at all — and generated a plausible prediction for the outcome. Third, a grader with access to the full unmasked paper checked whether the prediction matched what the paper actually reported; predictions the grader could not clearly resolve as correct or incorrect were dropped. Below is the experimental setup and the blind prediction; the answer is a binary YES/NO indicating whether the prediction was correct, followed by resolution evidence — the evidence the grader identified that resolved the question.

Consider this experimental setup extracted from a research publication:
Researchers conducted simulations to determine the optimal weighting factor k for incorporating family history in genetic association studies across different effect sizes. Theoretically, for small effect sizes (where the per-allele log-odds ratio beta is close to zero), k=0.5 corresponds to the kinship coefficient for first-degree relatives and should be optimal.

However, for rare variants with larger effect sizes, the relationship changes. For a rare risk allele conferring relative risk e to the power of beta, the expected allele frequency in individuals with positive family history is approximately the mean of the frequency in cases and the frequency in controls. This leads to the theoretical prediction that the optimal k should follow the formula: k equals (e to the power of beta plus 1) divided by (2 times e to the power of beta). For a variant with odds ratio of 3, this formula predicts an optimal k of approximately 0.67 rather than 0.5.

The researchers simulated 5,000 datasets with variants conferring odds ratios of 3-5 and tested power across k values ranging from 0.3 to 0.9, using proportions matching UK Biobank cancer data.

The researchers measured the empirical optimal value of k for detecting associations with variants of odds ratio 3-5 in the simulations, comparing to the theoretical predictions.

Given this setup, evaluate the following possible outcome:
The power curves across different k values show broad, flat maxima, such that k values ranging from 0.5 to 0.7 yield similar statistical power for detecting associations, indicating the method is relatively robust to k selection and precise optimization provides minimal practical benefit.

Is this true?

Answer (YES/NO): YES